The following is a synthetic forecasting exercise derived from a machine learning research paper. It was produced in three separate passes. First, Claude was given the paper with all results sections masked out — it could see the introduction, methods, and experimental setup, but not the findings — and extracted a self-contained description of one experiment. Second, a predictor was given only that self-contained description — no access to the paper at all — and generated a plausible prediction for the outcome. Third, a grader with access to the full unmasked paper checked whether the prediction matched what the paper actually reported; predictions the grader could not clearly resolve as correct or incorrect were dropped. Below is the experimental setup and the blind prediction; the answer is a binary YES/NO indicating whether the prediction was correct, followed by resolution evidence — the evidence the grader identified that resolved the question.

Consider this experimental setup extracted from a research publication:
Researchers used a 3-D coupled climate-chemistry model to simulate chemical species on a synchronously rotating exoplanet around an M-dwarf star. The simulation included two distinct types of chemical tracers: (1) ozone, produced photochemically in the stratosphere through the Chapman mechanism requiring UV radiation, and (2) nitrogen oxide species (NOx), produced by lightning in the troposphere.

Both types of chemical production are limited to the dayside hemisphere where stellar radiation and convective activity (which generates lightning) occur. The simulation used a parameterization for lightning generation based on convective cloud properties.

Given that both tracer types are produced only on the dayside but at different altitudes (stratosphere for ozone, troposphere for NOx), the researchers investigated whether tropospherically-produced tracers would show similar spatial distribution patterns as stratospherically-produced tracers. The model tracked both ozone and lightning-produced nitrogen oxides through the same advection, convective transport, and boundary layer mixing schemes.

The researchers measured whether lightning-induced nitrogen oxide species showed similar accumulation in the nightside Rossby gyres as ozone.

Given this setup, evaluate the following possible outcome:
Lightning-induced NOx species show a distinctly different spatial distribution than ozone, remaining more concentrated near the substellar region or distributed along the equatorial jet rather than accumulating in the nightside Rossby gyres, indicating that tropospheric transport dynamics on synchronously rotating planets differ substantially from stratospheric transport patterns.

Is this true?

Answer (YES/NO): YES